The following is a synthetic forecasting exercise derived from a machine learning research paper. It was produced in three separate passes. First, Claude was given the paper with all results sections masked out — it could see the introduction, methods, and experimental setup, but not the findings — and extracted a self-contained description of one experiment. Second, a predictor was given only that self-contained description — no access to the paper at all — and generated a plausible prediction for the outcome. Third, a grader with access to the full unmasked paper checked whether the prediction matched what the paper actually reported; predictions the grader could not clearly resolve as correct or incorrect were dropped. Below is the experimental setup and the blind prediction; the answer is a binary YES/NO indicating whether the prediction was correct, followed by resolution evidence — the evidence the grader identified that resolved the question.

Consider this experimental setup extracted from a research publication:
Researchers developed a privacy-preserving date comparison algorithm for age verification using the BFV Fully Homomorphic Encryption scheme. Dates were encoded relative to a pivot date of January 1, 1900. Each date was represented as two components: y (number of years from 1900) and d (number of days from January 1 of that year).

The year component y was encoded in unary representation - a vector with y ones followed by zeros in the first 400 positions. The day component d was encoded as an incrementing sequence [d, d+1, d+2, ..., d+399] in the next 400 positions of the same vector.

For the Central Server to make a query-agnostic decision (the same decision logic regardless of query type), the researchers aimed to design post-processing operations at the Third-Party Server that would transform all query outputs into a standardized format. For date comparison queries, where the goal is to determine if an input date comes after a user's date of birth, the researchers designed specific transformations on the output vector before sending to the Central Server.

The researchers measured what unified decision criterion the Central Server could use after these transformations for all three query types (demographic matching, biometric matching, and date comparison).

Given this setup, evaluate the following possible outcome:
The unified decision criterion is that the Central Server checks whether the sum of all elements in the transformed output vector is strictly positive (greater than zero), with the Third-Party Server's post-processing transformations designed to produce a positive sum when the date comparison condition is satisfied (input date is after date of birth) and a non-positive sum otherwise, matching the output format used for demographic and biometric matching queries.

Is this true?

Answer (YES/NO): NO